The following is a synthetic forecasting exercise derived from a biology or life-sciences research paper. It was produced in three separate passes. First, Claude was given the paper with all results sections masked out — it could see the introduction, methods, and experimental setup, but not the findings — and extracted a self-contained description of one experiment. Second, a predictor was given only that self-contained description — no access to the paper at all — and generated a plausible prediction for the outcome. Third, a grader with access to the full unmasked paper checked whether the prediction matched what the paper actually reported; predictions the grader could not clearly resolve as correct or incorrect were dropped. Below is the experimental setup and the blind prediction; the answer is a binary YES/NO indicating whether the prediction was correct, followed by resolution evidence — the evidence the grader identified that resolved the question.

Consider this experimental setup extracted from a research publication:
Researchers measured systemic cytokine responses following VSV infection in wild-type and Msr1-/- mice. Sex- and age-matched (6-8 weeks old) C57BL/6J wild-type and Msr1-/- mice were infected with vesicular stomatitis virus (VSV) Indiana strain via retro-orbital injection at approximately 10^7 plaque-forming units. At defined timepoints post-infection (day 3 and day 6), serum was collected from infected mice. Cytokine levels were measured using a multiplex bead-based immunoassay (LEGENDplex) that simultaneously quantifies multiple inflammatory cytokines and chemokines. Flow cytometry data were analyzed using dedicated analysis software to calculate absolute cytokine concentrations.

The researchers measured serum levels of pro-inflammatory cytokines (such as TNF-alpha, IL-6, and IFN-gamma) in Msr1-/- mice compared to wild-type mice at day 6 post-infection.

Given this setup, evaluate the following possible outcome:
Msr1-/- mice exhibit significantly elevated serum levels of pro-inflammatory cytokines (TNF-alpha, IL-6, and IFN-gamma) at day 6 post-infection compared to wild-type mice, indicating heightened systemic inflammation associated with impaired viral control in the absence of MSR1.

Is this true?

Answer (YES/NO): NO